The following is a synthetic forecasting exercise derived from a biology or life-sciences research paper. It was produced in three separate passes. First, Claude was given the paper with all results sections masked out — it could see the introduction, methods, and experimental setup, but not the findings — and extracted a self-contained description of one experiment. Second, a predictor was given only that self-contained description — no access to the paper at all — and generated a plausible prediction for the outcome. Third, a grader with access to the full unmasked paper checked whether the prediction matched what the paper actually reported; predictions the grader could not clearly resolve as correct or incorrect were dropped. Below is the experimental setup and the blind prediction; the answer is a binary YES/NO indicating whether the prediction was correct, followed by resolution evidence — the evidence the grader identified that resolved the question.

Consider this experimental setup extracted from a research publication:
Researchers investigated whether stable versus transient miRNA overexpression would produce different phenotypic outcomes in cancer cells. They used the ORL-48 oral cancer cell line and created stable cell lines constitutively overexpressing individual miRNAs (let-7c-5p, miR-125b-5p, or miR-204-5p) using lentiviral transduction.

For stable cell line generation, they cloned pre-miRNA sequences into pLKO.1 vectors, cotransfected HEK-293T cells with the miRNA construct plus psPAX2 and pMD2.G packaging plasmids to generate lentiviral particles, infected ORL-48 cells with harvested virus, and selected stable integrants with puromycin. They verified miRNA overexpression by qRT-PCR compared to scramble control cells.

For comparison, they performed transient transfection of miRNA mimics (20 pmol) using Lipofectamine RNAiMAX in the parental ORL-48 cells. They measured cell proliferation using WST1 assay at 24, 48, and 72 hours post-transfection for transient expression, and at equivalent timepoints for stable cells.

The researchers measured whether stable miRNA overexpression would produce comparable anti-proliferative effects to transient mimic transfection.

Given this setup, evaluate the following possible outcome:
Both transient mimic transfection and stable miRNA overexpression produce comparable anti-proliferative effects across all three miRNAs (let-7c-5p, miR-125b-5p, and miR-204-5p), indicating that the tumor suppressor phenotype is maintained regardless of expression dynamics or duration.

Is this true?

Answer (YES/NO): YES